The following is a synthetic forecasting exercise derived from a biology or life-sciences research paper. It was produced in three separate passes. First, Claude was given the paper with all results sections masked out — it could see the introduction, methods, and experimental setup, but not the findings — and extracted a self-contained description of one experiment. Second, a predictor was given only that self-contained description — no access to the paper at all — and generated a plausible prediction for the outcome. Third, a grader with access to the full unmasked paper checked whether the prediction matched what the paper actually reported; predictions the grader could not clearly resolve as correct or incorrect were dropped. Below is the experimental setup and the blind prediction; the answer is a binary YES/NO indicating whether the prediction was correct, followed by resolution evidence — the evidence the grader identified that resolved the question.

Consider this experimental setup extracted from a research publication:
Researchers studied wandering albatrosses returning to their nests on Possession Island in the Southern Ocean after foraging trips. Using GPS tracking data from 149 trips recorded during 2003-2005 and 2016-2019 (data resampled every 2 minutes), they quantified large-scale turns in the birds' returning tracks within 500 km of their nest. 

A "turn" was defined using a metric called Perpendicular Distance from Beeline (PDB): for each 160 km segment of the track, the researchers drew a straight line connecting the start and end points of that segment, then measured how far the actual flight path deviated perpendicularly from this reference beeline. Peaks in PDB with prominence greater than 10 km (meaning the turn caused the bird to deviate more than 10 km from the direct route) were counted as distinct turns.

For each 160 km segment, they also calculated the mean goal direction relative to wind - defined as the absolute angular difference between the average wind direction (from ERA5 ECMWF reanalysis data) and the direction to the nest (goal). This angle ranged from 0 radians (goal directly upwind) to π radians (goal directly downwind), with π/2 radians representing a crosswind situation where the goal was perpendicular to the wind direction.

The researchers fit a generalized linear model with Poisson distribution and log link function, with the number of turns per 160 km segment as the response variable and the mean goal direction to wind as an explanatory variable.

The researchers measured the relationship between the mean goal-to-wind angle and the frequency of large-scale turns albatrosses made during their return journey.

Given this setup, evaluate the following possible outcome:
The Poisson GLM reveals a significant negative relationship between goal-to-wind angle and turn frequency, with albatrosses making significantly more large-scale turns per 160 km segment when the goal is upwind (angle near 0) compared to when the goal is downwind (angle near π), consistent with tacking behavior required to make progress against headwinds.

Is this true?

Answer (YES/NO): NO